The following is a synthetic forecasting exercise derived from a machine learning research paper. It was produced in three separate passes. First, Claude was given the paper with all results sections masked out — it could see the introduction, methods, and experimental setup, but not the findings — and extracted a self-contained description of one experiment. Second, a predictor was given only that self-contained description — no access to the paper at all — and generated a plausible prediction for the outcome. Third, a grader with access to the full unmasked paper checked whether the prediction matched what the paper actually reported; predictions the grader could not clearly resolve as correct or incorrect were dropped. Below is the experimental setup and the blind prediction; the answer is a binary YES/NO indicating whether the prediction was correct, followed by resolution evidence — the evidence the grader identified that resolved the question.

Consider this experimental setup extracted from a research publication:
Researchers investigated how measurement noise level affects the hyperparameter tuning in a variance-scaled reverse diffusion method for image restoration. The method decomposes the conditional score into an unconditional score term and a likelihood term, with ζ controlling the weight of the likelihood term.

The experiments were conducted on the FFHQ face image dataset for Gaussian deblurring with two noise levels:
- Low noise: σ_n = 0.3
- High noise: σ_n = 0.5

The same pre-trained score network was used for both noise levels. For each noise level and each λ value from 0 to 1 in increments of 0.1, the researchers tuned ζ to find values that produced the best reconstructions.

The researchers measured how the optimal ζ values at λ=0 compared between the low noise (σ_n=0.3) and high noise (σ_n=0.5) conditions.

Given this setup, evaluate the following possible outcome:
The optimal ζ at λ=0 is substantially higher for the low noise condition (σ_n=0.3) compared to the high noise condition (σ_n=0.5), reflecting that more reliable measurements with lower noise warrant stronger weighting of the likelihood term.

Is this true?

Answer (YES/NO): YES